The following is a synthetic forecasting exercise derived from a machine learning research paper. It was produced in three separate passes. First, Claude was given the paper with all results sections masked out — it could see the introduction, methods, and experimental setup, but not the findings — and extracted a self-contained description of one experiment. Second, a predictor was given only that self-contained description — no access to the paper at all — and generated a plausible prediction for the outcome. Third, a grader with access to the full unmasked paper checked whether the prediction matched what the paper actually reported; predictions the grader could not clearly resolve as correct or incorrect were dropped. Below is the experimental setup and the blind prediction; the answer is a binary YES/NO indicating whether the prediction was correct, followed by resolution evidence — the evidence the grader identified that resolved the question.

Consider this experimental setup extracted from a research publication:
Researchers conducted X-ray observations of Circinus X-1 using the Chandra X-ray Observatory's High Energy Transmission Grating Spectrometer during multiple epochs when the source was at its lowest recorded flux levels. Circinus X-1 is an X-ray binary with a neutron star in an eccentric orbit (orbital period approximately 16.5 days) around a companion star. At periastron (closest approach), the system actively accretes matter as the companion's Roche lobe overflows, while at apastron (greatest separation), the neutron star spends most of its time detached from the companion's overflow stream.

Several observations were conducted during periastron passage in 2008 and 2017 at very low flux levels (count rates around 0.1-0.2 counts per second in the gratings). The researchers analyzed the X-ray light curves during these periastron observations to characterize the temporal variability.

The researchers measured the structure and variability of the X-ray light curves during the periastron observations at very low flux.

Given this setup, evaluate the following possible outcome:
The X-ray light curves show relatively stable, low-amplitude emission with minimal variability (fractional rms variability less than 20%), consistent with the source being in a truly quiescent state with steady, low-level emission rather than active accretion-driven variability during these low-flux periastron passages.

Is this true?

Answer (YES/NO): YES